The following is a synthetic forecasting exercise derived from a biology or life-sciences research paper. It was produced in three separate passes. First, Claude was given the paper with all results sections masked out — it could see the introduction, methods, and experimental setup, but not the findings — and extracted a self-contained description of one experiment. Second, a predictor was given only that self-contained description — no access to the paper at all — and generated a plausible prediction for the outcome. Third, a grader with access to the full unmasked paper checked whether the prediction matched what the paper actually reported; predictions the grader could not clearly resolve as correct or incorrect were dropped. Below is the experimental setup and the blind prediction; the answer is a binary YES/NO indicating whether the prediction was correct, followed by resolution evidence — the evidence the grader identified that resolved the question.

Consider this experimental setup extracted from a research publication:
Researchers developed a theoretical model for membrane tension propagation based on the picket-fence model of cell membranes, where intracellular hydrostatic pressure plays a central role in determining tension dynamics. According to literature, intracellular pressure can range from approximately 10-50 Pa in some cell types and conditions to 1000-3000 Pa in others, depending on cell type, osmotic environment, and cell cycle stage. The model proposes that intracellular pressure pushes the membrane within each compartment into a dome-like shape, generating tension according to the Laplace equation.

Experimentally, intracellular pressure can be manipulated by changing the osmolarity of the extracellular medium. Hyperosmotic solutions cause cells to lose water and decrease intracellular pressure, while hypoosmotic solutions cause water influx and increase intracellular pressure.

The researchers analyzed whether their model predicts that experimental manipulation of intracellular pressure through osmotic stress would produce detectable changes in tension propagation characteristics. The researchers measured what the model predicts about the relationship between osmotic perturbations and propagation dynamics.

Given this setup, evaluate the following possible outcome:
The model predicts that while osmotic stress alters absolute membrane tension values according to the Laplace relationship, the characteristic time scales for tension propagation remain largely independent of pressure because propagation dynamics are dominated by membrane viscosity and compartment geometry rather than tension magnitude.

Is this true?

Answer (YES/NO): NO